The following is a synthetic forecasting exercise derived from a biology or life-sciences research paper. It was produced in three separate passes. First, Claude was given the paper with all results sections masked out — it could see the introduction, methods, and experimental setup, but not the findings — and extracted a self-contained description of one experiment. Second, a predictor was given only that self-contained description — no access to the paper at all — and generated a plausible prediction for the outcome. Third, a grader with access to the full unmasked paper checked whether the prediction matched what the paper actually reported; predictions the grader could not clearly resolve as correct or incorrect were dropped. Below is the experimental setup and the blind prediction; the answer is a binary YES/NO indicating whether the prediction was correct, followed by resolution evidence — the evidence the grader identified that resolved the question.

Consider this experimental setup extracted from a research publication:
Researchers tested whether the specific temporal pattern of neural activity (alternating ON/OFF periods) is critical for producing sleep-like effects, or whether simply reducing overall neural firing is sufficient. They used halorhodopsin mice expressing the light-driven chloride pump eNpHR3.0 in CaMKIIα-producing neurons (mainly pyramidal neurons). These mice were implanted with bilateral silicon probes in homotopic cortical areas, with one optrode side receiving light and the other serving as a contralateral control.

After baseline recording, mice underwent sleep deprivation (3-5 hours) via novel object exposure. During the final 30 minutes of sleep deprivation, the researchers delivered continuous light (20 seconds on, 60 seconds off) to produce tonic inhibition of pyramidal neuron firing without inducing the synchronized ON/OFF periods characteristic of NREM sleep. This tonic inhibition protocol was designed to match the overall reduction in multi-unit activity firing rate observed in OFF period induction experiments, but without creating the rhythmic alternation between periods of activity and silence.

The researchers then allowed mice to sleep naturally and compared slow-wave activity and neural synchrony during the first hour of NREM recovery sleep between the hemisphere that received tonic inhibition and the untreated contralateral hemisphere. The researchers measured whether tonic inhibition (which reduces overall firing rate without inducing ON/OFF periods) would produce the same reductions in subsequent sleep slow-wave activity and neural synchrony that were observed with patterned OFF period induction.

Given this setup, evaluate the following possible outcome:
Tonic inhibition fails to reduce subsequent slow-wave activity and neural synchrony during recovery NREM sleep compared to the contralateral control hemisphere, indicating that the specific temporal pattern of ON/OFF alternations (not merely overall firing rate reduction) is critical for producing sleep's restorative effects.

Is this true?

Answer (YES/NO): YES